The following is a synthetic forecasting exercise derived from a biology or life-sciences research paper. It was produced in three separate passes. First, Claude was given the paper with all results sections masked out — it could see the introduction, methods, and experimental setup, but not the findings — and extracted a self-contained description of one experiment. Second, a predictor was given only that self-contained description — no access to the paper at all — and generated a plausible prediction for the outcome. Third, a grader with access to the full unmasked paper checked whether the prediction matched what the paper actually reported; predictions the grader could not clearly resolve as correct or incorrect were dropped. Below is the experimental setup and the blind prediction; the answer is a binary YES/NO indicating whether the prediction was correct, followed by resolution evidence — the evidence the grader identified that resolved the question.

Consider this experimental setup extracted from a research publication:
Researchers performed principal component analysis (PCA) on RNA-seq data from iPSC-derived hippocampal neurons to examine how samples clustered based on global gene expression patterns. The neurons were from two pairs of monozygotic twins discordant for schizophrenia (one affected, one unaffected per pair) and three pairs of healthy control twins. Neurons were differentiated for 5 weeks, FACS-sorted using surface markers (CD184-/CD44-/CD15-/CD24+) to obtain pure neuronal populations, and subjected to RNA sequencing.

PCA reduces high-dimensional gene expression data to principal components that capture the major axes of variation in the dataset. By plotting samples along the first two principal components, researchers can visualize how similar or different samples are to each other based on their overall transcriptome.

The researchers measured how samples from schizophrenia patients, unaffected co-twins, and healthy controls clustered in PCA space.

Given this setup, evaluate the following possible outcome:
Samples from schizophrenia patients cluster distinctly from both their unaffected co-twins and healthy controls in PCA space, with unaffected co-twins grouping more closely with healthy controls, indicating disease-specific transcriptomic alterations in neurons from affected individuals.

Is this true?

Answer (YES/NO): NO